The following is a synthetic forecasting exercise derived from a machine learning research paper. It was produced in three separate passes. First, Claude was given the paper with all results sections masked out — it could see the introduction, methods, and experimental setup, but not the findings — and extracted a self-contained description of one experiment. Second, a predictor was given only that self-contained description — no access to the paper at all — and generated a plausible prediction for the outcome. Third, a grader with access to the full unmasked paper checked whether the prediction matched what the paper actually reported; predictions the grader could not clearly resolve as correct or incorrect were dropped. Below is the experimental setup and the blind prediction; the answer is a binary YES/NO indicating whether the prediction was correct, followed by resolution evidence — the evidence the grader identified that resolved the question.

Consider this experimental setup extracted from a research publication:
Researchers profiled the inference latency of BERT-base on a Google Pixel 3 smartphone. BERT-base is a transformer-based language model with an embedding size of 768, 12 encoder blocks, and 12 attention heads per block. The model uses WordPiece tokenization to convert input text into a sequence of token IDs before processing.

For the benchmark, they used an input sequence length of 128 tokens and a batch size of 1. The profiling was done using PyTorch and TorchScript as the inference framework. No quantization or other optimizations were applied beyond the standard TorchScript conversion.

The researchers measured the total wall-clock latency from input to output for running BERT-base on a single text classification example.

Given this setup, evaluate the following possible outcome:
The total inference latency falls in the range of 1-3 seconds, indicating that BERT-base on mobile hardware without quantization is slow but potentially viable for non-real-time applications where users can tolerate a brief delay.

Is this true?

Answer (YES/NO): YES